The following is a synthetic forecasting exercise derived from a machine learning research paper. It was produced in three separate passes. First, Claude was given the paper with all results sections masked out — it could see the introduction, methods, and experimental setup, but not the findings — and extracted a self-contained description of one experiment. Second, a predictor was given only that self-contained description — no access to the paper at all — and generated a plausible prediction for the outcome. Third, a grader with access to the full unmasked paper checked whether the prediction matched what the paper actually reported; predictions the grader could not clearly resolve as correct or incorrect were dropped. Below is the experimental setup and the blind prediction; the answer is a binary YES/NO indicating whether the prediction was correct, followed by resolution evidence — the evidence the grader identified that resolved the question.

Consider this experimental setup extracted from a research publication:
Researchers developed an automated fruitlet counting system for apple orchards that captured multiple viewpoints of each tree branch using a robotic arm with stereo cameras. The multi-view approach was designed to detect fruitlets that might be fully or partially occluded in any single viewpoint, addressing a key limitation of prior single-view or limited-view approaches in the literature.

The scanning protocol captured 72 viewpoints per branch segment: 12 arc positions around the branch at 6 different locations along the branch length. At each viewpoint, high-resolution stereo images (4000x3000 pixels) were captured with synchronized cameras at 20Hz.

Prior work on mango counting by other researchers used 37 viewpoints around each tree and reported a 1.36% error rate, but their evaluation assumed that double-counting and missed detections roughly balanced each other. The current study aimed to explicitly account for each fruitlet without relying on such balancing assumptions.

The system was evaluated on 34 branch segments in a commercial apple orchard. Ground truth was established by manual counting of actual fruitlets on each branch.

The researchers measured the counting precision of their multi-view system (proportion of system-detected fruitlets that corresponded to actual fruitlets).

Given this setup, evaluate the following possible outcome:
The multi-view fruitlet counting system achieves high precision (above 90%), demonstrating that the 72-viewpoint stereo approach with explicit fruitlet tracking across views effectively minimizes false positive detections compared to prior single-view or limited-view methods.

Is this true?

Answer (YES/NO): NO